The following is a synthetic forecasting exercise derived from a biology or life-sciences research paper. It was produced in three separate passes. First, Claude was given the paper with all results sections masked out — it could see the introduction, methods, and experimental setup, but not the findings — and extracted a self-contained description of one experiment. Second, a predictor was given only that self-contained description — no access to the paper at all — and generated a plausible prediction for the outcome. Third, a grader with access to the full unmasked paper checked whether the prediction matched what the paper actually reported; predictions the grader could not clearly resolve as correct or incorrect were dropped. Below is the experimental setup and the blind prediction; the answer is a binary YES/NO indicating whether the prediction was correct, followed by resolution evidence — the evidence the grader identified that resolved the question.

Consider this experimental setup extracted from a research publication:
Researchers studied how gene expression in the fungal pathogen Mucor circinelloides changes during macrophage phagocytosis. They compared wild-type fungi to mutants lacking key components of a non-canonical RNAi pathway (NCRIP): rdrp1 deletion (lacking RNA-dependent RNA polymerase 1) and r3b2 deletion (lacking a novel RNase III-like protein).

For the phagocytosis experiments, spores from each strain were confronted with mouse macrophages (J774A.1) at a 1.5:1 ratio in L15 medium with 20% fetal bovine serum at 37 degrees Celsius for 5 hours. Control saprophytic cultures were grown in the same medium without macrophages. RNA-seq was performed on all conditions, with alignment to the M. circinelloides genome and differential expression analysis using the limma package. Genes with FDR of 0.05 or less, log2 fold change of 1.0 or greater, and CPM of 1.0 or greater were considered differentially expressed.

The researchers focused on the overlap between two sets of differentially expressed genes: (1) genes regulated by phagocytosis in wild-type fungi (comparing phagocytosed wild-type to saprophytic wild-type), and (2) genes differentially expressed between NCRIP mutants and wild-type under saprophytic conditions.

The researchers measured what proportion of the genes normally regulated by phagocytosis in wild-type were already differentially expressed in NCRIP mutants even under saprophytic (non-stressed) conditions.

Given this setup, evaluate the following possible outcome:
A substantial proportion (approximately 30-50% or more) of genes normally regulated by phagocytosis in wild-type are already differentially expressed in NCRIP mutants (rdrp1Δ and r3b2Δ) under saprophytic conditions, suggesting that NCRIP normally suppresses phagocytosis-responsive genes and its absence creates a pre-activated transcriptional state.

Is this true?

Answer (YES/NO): YES